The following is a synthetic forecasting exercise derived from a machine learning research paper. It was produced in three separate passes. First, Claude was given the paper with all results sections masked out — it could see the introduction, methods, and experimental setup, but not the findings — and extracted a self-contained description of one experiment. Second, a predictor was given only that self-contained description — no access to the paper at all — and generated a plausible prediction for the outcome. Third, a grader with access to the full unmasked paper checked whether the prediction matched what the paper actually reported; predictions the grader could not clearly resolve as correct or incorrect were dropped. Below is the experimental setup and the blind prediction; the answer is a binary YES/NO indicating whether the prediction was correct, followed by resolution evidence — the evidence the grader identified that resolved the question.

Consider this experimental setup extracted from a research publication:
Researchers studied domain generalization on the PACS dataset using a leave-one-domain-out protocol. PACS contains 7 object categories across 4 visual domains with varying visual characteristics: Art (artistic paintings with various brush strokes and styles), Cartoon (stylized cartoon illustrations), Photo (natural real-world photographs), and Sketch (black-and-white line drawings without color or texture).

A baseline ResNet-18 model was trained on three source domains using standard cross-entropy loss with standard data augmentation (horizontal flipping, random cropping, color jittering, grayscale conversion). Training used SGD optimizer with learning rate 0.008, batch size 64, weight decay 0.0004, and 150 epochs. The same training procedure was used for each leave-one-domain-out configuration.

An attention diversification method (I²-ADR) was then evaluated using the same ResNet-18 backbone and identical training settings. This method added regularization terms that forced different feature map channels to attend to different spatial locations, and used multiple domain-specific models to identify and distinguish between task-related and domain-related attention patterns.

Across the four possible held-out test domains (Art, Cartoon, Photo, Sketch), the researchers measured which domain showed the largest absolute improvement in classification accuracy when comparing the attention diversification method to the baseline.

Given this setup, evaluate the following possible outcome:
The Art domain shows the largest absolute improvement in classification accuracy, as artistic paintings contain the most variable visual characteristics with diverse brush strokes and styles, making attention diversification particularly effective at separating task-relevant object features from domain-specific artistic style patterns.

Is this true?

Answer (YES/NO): NO